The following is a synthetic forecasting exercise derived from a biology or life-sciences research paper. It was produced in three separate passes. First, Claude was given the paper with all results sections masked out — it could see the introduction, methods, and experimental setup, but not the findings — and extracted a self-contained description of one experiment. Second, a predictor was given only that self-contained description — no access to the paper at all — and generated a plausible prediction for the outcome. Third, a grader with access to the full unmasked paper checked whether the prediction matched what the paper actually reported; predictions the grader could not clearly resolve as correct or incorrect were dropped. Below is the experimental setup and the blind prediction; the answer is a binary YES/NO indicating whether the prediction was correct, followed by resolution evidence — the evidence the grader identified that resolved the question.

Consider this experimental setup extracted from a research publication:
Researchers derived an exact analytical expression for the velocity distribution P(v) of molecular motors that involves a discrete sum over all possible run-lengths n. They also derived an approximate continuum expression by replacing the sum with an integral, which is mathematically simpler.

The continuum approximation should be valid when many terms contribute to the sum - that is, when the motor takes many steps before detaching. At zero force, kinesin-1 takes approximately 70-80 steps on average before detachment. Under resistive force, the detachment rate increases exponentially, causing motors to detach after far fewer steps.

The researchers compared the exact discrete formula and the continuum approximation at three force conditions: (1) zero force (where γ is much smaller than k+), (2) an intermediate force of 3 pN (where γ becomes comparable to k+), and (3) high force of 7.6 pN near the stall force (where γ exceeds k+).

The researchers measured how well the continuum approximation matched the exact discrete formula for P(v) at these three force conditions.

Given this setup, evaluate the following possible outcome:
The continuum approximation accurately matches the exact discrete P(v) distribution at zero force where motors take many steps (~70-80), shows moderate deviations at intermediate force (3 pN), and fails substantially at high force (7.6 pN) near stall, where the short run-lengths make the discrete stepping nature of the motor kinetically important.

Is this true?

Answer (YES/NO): NO